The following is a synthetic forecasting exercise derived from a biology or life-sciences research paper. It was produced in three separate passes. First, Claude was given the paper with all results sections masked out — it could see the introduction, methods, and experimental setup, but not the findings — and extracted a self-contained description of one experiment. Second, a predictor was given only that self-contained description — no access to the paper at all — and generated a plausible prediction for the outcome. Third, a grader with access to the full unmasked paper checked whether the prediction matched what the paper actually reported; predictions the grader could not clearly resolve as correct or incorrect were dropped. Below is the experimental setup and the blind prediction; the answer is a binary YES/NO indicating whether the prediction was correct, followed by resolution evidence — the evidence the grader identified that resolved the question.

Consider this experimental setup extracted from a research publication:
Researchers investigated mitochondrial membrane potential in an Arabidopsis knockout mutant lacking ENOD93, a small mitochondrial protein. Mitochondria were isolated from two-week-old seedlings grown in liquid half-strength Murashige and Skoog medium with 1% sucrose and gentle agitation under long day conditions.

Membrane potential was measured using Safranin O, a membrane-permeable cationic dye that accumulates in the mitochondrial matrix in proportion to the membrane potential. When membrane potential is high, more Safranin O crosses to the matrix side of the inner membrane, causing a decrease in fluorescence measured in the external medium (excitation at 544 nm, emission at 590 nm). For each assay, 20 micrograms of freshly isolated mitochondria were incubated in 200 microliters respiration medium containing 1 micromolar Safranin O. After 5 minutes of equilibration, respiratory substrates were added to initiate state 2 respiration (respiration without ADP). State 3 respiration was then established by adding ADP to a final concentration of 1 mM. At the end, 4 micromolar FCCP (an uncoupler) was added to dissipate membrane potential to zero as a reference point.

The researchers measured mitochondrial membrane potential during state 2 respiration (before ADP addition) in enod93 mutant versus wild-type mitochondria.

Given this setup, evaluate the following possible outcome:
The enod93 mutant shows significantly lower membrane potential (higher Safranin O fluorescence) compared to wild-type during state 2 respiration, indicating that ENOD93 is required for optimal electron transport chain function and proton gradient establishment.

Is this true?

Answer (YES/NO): NO